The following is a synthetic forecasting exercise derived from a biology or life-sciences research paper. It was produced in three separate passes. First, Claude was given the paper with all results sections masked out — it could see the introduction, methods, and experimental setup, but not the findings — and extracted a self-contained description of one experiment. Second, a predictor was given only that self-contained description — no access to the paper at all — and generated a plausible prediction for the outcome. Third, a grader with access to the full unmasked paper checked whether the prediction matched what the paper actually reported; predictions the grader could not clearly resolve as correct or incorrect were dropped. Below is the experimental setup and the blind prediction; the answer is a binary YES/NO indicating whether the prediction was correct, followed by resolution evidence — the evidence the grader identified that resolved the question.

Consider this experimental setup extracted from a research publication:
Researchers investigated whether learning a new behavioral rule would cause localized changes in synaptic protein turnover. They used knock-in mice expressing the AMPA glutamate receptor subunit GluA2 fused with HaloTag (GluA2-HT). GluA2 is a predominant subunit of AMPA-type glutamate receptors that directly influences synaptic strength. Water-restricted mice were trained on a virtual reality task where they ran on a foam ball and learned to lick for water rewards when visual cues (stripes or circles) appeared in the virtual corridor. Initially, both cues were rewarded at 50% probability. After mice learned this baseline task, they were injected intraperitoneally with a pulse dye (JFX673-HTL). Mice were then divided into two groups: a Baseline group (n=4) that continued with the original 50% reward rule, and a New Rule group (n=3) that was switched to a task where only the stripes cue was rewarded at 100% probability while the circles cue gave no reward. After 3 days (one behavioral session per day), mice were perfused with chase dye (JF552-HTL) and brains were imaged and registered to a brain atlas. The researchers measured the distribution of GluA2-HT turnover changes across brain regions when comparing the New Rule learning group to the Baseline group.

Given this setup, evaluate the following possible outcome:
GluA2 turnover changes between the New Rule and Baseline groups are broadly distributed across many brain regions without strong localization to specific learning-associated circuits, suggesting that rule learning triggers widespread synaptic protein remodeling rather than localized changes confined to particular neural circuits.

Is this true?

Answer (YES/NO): NO